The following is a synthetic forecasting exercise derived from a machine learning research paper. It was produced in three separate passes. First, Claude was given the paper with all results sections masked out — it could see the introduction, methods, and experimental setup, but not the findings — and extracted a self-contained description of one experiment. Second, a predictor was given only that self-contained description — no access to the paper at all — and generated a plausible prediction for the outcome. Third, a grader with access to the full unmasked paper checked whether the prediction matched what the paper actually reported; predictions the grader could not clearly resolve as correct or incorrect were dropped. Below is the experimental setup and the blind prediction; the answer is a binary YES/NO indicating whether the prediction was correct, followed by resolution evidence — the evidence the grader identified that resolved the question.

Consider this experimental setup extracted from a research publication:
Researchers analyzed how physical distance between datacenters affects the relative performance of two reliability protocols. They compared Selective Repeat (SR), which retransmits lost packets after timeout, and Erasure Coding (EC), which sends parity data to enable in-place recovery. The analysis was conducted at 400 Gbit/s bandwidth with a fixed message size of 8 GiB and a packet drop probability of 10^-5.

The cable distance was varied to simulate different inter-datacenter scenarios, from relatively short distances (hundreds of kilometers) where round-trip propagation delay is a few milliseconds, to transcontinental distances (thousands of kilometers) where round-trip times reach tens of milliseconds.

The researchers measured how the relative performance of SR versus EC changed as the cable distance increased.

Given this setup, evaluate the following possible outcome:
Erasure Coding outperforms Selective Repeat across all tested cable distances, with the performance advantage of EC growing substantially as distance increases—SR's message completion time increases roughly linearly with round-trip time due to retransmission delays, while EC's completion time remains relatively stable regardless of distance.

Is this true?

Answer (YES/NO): NO